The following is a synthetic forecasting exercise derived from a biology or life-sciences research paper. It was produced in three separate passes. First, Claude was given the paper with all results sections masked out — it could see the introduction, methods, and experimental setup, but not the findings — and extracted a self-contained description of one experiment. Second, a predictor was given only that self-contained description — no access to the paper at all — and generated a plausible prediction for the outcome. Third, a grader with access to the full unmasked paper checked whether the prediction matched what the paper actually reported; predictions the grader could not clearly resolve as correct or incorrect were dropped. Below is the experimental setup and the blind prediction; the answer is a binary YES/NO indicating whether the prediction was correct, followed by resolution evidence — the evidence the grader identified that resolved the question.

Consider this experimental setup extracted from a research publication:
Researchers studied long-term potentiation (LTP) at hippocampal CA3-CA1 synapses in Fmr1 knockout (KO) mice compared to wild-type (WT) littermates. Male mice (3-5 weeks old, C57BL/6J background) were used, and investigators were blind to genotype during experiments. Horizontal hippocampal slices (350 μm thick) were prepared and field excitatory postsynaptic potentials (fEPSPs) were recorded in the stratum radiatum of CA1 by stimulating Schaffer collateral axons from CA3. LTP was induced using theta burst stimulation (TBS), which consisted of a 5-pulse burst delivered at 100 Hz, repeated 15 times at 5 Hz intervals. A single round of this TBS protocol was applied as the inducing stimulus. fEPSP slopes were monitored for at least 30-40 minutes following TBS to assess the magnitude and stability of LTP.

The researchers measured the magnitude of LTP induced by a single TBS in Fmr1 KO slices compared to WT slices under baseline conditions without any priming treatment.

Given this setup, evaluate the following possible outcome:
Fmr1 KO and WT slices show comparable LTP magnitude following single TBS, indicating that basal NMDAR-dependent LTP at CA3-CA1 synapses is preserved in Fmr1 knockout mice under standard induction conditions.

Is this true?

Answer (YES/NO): YES